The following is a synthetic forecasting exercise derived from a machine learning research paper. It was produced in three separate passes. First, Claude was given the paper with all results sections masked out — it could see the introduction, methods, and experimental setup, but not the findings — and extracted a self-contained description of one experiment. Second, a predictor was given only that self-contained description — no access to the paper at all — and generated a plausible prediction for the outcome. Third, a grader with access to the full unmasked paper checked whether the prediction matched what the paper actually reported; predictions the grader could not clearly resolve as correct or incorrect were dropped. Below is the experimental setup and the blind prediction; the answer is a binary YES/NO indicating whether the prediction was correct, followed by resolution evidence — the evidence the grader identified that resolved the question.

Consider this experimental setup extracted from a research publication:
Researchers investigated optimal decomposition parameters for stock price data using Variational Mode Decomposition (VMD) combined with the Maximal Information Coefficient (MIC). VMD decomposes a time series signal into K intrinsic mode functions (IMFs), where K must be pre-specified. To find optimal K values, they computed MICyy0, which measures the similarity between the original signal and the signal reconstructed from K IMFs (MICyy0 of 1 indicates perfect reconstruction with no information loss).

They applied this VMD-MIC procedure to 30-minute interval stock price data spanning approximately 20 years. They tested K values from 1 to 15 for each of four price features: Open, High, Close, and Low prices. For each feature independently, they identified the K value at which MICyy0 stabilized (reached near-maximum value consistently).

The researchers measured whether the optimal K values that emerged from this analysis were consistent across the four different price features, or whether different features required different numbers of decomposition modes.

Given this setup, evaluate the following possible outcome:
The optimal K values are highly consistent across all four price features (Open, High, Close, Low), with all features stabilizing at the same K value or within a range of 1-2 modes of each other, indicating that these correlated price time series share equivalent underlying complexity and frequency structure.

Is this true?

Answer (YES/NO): NO